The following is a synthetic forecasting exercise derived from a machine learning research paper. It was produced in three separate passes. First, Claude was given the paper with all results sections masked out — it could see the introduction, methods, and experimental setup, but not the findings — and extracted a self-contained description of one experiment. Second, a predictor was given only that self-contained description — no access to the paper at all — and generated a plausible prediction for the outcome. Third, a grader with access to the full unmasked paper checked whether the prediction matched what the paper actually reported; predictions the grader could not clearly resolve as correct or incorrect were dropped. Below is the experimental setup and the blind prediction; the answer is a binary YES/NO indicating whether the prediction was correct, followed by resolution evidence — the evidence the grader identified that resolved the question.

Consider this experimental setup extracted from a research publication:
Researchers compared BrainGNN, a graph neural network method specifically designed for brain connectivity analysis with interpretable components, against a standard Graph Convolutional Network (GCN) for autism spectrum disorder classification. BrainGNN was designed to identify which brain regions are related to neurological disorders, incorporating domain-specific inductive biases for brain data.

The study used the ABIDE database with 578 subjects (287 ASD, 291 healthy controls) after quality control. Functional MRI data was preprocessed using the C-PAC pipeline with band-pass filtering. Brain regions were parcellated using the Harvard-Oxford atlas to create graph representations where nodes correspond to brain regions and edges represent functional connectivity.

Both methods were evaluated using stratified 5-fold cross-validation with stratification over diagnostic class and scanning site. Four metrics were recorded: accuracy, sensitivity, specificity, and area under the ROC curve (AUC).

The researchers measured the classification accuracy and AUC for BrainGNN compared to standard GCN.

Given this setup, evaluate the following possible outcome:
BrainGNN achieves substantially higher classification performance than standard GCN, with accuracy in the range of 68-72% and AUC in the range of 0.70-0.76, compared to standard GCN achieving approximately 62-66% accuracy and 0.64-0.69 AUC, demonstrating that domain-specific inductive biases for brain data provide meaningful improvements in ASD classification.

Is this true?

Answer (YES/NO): NO